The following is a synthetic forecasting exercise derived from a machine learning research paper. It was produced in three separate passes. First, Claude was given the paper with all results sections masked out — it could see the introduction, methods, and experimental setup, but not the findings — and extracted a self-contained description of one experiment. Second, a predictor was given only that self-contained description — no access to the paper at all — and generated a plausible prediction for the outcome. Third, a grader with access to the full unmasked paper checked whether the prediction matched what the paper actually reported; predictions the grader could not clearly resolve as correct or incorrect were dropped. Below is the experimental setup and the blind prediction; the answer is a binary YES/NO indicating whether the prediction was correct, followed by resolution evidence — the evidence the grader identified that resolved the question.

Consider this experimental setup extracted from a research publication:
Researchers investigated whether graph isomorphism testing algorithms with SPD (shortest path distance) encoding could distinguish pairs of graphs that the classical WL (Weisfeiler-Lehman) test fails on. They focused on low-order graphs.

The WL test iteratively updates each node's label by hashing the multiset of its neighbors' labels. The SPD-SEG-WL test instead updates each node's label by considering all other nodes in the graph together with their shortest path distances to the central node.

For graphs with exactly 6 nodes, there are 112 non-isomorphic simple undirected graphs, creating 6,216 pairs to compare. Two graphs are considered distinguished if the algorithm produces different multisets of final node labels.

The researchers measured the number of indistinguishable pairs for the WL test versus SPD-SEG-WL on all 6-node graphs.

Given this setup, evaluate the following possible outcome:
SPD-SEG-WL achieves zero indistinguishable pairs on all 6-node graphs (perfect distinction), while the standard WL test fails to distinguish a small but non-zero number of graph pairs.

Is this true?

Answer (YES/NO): NO